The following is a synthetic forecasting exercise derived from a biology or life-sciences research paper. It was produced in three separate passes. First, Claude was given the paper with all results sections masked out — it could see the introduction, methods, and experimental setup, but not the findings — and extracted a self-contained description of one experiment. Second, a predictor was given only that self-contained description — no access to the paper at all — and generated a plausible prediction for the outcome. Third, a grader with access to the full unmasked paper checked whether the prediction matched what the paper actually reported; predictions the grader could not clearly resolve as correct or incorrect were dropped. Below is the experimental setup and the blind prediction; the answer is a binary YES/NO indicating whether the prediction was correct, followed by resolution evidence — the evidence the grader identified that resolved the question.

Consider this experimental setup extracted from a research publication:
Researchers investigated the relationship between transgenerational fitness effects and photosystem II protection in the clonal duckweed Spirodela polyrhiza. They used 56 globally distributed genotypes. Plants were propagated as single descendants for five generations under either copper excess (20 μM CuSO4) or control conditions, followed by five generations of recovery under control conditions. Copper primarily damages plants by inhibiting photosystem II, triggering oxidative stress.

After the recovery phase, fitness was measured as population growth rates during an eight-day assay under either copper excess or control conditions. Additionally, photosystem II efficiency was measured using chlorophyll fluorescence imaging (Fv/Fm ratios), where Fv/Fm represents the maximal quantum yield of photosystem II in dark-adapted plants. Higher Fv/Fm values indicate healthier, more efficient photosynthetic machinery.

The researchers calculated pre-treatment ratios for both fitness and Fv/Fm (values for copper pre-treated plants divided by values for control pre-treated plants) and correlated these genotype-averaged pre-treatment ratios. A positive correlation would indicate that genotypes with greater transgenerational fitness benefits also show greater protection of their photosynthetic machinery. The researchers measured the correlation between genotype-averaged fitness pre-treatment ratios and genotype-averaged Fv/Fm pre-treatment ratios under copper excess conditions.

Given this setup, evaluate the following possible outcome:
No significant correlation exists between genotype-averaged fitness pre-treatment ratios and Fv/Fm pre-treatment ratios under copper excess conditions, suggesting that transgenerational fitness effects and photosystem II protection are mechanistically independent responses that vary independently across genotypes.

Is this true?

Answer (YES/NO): NO